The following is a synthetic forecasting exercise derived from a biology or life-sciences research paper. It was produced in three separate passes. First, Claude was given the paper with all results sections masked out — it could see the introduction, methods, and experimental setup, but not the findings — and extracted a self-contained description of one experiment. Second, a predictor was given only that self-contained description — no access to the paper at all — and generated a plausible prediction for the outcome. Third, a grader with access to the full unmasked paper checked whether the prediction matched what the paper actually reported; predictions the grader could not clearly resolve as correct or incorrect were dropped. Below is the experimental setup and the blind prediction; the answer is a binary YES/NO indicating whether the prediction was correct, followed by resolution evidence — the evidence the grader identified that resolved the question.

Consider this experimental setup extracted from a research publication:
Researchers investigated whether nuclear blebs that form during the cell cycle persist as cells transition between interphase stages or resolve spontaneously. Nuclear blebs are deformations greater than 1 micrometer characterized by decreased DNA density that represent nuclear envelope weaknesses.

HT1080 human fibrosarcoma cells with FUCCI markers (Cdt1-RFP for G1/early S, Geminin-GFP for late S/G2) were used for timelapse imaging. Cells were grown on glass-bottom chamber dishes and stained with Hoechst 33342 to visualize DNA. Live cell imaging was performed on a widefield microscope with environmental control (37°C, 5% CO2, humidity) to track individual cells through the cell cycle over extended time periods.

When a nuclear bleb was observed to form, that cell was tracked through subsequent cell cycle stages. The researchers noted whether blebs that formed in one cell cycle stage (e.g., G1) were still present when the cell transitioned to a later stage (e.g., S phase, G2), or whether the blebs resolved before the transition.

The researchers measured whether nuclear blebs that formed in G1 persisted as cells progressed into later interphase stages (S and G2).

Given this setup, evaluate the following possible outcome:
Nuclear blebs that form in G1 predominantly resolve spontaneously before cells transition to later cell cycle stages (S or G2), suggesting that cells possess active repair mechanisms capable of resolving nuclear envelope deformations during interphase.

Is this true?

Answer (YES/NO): NO